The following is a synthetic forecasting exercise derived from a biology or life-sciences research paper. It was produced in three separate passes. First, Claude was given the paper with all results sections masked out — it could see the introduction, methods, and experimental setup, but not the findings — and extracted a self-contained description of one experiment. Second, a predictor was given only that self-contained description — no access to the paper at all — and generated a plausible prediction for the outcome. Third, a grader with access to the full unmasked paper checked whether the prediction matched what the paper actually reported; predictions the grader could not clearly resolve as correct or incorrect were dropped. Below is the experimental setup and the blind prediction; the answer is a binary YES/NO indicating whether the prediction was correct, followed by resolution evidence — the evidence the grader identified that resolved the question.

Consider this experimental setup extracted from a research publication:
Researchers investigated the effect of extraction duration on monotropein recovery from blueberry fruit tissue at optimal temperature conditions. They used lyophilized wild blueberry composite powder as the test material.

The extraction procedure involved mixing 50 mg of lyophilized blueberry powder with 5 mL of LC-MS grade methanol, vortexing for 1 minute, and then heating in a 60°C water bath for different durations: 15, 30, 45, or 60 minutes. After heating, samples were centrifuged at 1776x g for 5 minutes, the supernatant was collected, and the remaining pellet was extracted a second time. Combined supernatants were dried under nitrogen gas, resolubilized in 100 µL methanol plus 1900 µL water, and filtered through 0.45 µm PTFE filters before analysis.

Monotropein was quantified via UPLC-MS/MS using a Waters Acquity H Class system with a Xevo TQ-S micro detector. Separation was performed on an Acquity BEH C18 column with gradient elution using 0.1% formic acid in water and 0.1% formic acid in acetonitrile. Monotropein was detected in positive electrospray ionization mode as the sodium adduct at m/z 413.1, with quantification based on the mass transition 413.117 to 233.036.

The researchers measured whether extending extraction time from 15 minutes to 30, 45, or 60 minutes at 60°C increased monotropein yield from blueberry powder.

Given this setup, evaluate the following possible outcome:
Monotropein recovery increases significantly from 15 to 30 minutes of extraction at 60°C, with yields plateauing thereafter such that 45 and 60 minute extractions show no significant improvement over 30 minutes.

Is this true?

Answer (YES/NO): NO